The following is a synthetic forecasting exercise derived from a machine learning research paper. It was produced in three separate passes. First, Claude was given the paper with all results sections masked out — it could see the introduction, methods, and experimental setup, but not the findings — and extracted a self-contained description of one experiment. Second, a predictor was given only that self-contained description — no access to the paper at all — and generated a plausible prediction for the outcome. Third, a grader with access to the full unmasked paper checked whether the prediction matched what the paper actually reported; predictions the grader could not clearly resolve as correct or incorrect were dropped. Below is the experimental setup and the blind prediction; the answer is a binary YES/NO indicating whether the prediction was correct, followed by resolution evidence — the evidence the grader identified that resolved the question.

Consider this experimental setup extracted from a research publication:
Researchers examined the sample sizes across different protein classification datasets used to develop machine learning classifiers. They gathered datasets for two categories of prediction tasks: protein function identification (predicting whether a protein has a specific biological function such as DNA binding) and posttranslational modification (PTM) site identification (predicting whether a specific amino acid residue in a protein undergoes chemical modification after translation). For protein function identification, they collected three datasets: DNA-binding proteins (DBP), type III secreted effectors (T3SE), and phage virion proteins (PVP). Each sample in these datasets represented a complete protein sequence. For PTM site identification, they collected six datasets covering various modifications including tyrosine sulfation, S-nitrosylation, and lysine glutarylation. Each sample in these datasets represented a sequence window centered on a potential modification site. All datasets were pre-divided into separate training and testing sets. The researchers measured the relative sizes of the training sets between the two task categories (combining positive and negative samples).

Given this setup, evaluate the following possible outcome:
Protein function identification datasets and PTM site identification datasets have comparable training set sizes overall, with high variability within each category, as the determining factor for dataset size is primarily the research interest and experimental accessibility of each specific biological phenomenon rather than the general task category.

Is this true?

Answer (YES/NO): NO